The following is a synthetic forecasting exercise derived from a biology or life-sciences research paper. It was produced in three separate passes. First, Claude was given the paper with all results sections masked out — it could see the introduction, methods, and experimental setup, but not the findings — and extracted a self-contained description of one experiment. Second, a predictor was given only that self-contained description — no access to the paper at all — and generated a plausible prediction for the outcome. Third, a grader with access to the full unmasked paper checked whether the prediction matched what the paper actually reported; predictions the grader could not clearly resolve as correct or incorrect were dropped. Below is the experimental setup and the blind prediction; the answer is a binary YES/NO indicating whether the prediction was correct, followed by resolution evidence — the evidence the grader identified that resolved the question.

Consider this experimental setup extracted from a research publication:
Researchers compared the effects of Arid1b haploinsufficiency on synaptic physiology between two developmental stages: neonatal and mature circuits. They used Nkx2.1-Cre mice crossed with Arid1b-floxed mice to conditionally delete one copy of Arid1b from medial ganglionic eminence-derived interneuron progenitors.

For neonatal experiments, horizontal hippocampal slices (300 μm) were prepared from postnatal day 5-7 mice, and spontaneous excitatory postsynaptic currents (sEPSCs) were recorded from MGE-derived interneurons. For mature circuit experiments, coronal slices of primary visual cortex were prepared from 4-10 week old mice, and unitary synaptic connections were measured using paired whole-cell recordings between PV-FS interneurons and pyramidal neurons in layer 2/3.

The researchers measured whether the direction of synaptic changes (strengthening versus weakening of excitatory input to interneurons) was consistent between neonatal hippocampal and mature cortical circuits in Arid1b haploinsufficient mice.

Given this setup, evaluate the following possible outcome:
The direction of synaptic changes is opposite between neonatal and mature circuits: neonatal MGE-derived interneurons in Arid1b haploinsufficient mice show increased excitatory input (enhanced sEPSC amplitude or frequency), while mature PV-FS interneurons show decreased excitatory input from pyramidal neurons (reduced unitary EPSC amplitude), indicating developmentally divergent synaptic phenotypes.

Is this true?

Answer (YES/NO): NO